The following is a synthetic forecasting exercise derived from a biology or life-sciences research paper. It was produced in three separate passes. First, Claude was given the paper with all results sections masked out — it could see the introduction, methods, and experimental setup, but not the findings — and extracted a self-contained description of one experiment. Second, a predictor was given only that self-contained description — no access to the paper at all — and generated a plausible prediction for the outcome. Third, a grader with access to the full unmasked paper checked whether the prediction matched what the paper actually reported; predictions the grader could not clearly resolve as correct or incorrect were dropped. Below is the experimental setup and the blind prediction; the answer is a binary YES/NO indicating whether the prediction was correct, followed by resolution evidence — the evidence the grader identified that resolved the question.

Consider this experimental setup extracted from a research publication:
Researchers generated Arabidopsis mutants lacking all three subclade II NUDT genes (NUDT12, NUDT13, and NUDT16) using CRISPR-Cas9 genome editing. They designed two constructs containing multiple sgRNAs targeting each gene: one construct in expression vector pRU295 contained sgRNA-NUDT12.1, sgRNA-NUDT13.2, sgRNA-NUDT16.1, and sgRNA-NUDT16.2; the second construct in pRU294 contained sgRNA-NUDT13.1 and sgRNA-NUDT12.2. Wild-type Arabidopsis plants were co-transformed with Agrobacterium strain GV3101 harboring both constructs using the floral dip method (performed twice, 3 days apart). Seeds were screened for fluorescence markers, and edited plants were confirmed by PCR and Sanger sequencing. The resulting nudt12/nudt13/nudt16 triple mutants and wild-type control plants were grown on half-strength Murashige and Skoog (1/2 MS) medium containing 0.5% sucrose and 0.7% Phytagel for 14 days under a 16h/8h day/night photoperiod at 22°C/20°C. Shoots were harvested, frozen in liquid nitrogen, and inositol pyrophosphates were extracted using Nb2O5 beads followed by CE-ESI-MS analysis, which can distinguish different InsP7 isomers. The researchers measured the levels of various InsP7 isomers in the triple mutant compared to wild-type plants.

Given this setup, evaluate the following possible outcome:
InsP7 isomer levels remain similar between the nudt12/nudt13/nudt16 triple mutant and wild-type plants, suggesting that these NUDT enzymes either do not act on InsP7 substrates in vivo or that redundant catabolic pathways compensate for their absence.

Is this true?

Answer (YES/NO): NO